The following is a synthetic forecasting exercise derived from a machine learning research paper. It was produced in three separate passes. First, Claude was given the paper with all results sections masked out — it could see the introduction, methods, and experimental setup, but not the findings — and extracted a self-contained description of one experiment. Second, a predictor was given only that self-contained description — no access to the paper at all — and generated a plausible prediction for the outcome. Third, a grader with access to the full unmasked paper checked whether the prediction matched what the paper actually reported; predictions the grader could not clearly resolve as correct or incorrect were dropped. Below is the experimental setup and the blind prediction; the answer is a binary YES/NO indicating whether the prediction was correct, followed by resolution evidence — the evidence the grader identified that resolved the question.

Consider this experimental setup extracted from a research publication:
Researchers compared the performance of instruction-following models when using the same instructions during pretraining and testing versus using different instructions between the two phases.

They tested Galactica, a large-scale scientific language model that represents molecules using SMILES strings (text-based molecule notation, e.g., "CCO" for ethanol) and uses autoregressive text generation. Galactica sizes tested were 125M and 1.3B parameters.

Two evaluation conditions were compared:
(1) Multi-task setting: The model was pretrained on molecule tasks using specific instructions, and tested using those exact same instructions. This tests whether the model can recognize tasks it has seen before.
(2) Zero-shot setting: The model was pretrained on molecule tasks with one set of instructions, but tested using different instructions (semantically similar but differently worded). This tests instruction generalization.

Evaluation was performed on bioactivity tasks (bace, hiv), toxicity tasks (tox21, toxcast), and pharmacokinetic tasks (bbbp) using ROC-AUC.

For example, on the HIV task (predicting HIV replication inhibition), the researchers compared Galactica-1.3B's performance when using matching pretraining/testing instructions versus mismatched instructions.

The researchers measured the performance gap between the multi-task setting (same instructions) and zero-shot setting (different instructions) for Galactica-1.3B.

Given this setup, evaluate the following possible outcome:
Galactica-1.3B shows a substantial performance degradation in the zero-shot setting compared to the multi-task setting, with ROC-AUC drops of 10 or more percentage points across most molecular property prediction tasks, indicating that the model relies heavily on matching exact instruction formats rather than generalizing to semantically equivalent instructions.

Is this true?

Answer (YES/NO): NO